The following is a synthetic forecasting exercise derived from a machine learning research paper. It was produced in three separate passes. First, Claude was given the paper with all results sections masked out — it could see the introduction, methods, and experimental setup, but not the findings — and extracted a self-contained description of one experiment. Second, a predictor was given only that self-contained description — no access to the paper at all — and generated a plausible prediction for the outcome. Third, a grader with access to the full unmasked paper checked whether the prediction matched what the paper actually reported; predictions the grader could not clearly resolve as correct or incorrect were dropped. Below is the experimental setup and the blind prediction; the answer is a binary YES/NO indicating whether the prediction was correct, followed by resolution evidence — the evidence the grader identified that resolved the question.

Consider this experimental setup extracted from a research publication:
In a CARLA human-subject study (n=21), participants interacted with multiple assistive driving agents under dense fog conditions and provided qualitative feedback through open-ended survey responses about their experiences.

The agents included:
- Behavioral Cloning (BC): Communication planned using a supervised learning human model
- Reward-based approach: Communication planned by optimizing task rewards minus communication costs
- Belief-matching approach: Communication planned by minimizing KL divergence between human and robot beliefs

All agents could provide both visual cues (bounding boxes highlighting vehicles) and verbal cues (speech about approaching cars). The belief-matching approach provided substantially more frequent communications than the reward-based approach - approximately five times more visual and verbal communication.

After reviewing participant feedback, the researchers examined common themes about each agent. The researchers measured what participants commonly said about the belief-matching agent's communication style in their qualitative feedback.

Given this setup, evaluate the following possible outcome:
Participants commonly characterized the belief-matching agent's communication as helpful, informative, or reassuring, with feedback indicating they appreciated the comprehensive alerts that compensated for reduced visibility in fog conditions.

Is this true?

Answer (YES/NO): NO